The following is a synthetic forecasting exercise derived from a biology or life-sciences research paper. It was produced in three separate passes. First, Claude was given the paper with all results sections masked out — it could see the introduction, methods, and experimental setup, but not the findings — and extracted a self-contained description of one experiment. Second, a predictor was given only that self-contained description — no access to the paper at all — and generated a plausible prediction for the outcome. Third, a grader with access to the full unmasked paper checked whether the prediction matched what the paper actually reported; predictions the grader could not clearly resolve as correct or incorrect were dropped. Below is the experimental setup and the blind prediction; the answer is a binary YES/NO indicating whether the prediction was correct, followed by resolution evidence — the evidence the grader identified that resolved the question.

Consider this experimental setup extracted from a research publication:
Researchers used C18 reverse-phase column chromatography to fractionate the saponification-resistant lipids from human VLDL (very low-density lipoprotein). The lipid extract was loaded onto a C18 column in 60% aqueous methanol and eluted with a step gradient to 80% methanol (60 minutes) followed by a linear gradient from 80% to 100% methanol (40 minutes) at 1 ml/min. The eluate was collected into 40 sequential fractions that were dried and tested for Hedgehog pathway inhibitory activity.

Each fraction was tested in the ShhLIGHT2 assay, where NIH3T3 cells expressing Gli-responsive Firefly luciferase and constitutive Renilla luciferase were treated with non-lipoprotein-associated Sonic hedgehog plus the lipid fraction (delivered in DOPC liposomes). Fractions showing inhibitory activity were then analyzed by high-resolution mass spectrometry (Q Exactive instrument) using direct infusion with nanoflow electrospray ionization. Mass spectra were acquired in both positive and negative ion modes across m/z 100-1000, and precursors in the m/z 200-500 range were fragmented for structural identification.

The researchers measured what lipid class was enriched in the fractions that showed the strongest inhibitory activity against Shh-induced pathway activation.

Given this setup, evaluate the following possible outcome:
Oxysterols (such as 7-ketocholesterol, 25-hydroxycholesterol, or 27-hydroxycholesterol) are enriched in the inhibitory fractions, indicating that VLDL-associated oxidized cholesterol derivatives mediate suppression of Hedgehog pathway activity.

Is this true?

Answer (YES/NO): NO